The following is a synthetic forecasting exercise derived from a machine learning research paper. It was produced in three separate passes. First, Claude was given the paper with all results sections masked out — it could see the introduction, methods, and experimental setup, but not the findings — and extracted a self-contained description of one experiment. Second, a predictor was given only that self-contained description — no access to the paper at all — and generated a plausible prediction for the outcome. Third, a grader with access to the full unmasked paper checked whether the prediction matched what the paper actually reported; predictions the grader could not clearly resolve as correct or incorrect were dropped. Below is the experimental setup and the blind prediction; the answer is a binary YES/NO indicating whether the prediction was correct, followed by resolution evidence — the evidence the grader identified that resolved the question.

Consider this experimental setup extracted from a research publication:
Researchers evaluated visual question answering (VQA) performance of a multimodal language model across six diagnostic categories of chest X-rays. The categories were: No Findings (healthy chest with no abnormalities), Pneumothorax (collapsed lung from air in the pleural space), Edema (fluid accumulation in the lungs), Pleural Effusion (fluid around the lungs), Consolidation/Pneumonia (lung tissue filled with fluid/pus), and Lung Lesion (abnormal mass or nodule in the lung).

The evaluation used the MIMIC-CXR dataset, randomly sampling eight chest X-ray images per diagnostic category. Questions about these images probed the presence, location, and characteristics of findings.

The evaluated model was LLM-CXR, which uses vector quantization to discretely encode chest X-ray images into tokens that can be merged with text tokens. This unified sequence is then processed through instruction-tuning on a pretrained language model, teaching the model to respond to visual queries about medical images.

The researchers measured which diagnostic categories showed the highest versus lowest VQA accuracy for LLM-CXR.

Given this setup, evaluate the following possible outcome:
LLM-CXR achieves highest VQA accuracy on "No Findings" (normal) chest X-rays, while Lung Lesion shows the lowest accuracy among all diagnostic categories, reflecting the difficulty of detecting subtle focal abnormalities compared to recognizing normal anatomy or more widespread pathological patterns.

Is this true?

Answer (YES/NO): NO